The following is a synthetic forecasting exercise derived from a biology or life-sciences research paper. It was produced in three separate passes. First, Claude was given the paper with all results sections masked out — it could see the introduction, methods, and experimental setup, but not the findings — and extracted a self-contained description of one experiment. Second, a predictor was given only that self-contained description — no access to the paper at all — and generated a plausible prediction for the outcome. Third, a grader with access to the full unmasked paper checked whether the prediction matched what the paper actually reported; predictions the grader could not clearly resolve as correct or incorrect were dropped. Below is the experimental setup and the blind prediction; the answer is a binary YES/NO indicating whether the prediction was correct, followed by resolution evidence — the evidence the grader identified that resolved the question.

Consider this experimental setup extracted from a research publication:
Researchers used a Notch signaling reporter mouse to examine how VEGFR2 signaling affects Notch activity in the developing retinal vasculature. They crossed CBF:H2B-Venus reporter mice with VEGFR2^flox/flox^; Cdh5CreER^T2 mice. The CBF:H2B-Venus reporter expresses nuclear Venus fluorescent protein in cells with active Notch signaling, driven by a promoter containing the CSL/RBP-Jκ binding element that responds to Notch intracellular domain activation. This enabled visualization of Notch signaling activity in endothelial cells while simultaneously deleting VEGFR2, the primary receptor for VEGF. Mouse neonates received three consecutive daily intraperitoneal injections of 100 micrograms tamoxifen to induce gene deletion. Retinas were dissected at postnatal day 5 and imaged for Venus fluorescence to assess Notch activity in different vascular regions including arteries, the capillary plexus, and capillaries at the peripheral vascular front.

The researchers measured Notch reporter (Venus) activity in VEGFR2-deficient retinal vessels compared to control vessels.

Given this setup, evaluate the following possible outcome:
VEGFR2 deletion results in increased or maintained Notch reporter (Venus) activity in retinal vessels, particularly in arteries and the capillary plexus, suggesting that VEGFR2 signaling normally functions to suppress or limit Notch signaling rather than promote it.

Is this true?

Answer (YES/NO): NO